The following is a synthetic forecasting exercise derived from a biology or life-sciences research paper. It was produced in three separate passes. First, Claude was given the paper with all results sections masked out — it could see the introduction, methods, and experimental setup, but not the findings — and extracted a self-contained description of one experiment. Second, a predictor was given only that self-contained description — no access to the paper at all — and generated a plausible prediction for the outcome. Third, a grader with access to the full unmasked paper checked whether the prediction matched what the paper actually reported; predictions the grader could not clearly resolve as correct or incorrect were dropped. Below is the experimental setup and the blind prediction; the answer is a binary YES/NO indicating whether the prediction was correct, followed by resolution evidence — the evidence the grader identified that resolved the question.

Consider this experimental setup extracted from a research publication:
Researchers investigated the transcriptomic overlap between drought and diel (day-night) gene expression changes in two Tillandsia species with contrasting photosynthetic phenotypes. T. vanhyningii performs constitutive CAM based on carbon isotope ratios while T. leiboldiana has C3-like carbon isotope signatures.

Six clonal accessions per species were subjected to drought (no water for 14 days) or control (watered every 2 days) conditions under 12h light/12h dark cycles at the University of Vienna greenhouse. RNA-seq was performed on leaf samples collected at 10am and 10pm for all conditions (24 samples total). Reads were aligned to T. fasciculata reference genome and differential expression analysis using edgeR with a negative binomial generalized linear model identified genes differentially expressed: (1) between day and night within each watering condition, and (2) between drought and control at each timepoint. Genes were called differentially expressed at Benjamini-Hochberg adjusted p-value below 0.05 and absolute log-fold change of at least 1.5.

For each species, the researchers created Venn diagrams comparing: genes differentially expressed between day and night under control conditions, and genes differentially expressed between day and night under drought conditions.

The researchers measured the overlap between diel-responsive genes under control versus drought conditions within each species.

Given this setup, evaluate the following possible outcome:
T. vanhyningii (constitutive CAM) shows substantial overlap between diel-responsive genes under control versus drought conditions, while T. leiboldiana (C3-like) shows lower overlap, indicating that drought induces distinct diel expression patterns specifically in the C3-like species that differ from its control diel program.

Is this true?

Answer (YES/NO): YES